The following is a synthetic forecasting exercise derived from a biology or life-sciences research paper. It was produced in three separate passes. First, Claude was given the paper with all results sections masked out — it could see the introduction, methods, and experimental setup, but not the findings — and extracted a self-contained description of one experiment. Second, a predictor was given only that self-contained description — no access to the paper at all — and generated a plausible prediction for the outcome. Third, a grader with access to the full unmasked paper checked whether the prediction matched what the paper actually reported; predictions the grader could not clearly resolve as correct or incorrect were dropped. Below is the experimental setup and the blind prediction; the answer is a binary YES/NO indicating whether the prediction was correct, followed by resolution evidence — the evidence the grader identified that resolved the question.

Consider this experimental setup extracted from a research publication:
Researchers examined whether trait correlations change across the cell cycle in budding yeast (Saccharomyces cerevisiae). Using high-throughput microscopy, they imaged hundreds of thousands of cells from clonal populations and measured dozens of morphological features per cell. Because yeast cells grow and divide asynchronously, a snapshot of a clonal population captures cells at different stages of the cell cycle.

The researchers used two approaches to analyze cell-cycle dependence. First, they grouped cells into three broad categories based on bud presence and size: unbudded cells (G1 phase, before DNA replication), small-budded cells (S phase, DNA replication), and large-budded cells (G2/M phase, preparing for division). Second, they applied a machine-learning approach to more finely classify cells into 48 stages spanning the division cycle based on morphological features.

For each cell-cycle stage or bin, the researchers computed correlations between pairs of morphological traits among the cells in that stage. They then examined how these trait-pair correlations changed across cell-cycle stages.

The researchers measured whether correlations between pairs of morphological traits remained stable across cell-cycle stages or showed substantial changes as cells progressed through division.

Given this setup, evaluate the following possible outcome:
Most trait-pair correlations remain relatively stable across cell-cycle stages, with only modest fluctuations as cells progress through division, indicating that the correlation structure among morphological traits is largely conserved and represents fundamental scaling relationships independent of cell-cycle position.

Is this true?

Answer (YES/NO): NO